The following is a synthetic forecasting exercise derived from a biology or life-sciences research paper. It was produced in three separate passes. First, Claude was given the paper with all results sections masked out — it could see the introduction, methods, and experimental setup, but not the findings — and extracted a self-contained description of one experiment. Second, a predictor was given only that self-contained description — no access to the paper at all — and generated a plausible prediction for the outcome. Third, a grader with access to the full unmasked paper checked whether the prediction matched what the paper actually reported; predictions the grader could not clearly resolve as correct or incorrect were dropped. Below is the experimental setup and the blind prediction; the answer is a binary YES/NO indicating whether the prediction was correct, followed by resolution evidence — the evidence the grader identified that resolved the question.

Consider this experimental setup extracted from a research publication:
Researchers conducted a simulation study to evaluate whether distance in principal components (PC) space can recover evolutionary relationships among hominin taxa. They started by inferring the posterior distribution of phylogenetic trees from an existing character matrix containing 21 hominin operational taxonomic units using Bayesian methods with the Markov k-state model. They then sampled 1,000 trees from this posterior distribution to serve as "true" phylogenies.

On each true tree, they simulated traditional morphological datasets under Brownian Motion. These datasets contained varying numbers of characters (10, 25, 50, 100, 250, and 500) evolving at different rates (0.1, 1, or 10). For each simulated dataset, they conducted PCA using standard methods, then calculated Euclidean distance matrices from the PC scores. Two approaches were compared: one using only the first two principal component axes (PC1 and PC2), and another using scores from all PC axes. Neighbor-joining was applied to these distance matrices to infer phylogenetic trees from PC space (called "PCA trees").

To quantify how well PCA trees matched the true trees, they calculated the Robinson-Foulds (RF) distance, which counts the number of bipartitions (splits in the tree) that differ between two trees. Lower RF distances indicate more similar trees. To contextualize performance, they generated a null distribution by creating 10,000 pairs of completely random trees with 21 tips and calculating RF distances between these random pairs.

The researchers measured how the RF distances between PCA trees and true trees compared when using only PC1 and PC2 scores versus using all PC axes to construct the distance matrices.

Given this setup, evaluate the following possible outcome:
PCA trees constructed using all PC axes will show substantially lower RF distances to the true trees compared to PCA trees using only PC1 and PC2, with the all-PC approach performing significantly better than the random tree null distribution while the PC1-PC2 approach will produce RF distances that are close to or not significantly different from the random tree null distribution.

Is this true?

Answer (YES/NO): NO